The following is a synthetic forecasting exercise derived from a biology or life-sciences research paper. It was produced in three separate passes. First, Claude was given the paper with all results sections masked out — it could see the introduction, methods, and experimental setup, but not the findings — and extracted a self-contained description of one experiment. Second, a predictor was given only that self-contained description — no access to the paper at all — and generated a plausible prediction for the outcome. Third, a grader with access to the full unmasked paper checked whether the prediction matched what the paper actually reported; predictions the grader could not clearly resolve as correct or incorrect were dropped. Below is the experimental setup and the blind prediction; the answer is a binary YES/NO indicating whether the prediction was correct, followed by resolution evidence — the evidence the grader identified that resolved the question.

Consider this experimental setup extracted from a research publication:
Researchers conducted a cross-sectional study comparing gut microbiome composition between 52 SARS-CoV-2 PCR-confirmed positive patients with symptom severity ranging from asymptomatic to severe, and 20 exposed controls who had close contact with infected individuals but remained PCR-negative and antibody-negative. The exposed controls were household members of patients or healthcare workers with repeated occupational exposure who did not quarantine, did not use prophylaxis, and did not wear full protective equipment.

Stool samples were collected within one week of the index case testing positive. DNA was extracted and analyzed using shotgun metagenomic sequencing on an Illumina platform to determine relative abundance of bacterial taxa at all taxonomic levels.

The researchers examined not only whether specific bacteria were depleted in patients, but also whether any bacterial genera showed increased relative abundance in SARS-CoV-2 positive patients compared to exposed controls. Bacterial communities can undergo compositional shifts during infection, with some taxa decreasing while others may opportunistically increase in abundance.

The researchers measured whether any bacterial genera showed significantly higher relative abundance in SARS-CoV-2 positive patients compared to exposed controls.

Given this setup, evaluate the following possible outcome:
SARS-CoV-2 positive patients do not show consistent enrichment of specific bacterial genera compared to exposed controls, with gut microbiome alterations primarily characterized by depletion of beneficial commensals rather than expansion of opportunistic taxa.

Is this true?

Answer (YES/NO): NO